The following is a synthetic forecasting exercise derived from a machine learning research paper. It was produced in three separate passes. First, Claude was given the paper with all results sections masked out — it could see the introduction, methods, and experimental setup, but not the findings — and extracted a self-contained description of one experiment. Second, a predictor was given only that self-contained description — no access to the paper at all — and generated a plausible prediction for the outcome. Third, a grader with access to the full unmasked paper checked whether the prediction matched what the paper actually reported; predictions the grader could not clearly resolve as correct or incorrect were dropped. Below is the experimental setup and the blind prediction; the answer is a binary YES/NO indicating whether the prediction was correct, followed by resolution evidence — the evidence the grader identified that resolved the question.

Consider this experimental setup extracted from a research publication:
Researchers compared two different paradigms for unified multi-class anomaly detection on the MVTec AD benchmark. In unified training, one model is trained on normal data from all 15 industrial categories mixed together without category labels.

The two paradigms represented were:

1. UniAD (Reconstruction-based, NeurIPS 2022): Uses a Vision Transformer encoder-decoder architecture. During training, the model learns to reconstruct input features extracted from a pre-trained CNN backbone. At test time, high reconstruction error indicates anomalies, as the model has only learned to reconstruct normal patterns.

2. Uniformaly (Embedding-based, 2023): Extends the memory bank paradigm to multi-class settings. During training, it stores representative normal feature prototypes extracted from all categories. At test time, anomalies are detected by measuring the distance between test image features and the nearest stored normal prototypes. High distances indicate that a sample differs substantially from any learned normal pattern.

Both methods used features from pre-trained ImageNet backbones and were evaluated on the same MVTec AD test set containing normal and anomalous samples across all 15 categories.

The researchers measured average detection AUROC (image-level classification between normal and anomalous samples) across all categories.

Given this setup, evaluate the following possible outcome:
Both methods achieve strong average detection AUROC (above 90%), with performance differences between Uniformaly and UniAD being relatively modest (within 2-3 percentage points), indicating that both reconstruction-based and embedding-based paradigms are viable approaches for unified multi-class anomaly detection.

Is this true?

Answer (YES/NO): YES